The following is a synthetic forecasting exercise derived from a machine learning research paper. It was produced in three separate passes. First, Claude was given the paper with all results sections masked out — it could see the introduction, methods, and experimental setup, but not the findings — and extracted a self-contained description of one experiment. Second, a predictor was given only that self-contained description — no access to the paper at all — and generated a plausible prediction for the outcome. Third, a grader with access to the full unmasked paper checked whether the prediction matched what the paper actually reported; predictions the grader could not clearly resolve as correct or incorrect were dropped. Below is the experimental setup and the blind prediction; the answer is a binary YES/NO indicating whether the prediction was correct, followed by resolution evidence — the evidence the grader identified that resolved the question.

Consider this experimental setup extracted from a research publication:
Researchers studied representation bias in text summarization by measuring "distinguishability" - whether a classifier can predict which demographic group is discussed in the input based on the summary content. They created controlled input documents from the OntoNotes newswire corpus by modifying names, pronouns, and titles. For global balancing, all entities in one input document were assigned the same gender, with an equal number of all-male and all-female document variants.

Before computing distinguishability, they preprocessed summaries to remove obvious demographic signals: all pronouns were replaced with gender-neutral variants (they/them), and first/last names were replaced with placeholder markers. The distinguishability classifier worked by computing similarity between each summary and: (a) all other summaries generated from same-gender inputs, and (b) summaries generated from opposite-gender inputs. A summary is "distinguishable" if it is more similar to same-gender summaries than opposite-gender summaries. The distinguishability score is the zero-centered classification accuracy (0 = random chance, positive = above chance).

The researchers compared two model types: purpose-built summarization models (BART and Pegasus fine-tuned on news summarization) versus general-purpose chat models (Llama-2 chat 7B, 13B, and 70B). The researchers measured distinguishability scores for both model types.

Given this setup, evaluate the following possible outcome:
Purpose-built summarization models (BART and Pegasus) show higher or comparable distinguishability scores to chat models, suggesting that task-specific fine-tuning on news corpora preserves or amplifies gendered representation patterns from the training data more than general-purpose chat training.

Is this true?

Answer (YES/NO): YES